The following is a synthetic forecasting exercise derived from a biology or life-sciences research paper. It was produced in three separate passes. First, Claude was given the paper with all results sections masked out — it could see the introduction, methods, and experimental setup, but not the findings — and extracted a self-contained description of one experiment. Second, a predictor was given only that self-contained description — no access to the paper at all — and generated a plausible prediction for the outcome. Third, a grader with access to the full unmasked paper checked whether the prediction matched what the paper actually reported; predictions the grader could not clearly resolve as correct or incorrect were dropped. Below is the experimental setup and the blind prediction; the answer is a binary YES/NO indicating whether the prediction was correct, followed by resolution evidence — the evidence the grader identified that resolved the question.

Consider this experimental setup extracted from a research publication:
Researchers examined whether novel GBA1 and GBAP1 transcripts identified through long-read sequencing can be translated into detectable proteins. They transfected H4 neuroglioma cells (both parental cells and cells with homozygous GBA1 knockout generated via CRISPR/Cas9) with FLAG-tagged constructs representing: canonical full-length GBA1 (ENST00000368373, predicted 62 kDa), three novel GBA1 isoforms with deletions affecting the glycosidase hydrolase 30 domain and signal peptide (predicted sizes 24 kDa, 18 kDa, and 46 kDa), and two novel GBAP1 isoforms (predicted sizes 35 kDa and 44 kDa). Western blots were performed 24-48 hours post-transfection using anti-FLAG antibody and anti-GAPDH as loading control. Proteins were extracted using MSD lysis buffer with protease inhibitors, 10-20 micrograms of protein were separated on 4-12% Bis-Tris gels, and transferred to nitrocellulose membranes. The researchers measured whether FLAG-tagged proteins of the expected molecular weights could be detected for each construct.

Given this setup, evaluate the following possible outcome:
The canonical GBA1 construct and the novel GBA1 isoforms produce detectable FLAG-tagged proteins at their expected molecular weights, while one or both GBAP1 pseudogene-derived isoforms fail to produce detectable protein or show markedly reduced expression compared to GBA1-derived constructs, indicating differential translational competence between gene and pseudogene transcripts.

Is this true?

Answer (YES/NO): NO